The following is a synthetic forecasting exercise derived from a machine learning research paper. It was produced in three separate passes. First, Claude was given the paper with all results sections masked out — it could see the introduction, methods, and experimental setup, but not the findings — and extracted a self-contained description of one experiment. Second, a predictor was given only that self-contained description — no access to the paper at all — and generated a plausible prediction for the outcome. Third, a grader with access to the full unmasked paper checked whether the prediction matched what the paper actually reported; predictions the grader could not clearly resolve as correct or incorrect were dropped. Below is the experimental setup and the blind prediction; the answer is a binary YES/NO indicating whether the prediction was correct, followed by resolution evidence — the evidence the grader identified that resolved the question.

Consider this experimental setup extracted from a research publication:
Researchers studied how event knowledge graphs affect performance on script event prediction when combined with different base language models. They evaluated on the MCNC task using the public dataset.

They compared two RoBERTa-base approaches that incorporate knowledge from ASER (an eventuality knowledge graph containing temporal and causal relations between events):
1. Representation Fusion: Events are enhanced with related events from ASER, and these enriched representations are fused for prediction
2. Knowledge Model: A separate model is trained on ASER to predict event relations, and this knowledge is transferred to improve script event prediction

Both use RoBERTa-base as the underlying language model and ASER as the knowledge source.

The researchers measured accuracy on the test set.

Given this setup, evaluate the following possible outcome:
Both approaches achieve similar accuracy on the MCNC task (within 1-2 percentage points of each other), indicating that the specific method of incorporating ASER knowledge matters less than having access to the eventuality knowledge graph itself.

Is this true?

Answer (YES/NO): YES